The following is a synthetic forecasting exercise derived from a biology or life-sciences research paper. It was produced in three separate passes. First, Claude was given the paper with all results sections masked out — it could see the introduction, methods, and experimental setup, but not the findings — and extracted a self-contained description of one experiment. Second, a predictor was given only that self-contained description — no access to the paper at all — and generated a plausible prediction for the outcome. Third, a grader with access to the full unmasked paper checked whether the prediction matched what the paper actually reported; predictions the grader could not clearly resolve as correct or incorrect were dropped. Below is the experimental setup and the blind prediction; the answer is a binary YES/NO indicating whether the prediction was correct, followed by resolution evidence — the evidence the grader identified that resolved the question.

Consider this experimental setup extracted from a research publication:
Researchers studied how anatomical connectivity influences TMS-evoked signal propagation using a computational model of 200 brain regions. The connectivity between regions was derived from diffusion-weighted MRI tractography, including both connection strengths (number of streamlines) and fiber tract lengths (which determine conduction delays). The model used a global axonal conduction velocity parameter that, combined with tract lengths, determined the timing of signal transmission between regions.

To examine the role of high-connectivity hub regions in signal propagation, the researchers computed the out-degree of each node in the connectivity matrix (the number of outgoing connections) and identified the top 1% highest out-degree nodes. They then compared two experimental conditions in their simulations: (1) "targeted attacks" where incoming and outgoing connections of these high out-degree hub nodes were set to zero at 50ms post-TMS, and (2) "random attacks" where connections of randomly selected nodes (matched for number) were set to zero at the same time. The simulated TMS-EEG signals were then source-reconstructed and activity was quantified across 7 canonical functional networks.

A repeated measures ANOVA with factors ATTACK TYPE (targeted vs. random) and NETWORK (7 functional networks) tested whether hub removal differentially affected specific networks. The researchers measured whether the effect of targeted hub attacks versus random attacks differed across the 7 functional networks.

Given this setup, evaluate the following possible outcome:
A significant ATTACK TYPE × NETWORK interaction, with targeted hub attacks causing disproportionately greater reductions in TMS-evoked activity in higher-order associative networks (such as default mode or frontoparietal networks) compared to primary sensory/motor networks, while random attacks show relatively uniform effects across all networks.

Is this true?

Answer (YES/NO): NO